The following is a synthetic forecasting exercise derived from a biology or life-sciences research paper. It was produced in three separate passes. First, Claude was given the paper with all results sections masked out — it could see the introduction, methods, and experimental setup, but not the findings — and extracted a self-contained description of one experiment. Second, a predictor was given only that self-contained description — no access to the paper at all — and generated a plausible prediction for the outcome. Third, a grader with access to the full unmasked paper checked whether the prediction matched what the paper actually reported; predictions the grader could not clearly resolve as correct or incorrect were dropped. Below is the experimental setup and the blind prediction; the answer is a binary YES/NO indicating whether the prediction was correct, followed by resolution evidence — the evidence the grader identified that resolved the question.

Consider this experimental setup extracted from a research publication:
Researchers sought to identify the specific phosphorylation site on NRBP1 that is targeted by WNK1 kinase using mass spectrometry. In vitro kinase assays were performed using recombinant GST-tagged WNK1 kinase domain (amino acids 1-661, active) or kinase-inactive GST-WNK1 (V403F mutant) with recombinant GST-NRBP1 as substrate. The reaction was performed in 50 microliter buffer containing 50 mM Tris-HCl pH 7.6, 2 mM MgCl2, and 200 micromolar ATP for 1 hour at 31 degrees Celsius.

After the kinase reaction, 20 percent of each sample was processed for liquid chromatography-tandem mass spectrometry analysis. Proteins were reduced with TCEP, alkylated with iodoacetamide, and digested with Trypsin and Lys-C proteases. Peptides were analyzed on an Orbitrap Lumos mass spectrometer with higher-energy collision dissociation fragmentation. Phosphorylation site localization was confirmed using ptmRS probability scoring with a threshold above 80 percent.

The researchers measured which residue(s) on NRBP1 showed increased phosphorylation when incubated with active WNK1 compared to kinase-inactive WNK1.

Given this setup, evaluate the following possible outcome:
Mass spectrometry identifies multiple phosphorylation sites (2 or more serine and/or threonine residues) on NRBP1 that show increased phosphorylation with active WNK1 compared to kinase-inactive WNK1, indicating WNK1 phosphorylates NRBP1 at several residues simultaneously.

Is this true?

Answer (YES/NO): NO